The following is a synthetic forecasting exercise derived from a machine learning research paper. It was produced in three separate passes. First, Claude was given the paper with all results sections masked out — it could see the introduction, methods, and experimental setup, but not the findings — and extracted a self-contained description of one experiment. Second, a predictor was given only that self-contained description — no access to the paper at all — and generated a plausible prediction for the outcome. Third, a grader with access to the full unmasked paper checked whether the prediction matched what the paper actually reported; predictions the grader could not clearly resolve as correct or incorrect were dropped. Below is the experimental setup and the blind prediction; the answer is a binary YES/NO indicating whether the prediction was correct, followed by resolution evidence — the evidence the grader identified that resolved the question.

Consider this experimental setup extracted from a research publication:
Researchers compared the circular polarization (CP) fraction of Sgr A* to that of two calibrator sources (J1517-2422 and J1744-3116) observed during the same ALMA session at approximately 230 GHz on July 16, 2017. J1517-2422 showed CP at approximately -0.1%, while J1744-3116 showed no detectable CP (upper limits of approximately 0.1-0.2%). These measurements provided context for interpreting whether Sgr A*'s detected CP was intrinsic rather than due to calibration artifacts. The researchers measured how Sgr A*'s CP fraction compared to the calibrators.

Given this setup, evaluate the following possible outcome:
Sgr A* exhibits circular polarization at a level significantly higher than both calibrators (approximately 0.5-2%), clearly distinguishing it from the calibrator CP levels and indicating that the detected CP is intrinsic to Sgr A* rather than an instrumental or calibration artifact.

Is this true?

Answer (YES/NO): YES